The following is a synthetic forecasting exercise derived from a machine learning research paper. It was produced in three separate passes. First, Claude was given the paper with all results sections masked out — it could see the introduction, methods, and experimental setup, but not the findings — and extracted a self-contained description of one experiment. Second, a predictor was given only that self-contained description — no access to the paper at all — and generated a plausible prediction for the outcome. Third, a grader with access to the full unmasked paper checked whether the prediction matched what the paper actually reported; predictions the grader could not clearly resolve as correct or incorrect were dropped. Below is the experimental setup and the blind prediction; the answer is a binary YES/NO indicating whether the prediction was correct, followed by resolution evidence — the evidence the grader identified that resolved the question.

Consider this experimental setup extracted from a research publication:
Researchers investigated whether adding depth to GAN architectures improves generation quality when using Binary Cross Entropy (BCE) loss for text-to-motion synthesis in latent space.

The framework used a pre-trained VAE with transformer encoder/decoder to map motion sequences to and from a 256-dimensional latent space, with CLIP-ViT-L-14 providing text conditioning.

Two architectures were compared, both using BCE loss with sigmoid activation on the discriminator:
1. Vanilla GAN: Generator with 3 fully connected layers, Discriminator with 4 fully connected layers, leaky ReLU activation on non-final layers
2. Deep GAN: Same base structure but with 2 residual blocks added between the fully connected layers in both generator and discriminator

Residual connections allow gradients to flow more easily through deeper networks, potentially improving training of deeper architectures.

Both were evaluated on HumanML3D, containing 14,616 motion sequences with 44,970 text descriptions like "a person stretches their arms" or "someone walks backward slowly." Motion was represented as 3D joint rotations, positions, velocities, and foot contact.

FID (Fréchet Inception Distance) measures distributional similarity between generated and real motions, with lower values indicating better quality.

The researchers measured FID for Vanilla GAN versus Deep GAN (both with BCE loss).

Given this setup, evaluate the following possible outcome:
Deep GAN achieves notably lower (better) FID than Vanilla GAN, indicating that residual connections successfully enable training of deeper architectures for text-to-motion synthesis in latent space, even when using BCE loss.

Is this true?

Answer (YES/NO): NO